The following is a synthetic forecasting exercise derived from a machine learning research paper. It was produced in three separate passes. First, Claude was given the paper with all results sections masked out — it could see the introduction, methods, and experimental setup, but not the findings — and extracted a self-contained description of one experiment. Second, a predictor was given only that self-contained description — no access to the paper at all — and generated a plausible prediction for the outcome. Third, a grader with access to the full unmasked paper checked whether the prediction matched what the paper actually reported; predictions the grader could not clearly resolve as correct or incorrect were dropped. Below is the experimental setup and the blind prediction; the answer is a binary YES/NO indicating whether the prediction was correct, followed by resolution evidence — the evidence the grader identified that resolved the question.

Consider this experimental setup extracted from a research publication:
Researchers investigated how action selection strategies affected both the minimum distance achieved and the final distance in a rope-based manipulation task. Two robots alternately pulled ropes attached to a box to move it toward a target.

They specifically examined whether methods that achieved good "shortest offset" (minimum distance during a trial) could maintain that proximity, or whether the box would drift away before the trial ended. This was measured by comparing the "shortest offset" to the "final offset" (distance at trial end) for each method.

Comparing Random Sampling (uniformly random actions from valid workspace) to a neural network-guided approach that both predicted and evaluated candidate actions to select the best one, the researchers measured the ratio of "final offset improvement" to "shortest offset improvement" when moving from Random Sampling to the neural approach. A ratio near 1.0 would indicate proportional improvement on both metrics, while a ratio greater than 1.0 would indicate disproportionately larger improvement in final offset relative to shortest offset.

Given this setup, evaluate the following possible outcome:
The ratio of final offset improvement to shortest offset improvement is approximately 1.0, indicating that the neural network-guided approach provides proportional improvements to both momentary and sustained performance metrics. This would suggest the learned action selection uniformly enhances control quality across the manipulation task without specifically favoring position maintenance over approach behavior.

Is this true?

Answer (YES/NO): NO